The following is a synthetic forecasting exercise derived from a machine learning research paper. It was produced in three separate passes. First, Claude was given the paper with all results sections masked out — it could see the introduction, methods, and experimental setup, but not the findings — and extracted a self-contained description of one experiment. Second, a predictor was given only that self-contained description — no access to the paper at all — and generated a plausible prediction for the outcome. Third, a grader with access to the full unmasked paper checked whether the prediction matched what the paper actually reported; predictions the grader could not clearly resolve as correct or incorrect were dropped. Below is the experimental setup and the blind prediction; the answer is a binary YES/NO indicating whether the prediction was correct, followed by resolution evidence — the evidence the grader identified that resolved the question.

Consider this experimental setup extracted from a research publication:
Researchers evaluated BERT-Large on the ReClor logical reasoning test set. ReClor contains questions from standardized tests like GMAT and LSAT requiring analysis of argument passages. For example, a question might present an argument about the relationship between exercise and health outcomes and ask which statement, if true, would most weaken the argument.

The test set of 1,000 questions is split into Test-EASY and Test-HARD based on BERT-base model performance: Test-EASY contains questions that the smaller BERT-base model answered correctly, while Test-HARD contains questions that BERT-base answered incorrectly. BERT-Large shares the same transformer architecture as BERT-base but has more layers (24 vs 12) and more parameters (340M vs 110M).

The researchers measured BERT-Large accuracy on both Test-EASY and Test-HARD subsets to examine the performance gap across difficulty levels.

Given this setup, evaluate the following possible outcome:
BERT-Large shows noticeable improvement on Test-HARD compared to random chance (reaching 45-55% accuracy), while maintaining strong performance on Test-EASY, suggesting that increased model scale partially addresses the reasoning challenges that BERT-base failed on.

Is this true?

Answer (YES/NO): NO